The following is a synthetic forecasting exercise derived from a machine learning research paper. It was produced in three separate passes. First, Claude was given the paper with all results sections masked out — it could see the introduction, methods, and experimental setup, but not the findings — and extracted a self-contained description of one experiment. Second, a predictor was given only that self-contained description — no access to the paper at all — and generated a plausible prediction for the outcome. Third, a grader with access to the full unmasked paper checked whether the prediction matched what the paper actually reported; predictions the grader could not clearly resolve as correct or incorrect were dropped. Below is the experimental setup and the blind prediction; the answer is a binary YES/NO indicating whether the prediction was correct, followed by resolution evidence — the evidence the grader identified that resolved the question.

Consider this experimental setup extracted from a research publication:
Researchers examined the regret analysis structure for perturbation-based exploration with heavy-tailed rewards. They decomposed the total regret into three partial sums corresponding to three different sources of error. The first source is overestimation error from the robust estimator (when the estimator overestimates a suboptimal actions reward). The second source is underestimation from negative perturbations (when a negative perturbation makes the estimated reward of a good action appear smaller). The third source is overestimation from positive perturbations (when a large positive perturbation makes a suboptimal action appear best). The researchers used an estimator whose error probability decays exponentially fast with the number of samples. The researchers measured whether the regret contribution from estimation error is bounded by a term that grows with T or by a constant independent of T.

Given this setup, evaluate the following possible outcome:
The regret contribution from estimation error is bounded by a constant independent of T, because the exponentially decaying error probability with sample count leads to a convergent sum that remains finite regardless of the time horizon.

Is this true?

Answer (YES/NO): YES